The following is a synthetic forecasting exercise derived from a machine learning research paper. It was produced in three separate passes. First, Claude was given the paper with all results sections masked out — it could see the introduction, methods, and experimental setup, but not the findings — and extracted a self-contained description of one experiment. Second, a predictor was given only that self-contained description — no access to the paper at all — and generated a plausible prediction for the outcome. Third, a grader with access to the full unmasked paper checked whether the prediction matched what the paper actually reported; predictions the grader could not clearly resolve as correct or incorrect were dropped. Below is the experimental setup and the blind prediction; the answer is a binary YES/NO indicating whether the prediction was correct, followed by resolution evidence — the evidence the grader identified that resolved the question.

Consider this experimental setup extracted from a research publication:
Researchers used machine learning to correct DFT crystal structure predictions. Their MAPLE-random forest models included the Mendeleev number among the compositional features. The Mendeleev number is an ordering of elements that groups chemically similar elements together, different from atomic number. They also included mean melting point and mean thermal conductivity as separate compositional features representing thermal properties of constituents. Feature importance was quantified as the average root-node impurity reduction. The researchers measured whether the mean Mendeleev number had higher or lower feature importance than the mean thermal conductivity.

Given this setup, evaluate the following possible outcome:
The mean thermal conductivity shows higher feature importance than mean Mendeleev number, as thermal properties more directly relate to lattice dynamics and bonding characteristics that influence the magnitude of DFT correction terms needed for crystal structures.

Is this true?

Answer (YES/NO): YES